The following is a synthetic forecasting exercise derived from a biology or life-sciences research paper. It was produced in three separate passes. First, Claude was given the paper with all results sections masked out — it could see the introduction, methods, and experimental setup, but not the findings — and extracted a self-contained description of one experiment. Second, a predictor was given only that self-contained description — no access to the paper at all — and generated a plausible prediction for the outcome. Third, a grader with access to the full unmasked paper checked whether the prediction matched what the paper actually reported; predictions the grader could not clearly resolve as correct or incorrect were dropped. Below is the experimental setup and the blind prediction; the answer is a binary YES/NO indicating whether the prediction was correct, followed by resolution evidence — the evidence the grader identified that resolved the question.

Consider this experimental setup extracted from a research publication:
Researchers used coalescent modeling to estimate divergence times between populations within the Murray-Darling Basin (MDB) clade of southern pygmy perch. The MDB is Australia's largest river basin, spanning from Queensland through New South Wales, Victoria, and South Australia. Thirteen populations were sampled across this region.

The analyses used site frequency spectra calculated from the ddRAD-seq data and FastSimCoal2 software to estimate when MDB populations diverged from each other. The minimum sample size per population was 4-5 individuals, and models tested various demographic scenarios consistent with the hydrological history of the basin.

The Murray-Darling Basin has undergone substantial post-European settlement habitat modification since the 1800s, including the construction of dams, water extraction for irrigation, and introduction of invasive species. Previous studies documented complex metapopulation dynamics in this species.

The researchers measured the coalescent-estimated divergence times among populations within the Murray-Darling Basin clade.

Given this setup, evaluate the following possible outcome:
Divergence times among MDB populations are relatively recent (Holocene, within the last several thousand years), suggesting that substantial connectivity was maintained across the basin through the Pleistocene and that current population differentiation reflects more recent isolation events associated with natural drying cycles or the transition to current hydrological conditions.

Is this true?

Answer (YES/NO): YES